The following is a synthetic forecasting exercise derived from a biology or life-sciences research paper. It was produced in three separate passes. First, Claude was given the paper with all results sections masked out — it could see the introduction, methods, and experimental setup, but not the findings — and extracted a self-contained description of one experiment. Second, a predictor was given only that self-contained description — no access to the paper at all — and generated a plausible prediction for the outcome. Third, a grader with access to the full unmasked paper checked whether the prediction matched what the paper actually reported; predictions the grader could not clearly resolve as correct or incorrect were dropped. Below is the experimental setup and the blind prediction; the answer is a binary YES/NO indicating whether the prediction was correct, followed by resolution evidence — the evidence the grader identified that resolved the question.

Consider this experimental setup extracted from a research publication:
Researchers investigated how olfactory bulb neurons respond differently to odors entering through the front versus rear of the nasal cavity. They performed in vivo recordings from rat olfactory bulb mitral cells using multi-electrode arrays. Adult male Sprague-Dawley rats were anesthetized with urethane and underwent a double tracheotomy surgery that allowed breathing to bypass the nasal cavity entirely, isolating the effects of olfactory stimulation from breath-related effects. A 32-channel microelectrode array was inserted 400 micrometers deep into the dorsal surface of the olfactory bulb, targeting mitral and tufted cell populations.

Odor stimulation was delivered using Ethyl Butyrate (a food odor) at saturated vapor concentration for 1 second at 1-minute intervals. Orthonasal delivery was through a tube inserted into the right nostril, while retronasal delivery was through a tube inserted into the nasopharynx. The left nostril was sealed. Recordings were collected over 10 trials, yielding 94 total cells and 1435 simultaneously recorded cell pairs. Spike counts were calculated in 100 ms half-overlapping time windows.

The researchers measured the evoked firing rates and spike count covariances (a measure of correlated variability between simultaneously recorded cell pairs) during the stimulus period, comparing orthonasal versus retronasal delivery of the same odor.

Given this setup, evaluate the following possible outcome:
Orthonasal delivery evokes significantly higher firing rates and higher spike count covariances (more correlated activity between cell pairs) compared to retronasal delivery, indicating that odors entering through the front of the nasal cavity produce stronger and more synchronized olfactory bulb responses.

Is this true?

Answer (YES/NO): NO